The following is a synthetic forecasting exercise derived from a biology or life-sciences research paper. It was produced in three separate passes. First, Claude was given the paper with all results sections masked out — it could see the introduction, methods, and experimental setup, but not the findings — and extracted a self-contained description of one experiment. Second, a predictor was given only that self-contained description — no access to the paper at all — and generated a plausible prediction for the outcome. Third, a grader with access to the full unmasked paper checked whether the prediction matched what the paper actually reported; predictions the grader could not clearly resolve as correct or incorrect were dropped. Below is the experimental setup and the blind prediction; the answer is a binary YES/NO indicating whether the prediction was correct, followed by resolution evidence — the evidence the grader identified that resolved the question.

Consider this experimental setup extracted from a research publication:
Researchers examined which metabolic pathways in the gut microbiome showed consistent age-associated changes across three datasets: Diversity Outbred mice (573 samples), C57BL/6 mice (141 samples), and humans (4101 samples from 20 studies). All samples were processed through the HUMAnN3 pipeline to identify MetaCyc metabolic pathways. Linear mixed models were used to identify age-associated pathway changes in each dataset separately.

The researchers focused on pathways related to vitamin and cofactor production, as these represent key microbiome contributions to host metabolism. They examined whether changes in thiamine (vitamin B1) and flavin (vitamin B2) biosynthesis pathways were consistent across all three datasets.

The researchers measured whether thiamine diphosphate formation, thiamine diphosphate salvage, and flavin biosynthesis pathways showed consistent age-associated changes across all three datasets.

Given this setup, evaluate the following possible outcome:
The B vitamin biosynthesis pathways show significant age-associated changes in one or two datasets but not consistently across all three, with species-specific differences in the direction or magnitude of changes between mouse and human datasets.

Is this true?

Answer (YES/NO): NO